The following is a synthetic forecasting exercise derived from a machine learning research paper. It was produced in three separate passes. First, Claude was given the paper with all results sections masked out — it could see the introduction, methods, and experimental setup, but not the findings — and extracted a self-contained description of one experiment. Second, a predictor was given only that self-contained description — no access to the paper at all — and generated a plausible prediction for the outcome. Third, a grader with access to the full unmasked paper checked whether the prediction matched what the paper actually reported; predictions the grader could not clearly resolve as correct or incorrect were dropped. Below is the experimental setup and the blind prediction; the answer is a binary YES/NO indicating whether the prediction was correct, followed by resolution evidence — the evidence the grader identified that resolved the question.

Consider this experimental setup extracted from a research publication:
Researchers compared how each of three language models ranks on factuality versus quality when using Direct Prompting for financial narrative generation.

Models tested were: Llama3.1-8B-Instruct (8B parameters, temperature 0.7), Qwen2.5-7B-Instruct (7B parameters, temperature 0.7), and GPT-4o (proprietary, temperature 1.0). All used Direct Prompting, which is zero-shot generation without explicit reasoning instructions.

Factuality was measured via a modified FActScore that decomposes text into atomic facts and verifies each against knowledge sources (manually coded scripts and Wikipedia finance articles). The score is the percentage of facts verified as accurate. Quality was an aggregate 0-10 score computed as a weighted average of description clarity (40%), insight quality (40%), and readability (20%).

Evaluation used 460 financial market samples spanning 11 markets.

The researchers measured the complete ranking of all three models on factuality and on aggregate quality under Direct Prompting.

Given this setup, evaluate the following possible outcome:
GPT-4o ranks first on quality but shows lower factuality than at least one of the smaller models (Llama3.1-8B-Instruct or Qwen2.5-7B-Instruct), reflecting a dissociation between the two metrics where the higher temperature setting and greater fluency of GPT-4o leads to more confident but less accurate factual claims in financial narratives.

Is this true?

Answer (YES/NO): NO